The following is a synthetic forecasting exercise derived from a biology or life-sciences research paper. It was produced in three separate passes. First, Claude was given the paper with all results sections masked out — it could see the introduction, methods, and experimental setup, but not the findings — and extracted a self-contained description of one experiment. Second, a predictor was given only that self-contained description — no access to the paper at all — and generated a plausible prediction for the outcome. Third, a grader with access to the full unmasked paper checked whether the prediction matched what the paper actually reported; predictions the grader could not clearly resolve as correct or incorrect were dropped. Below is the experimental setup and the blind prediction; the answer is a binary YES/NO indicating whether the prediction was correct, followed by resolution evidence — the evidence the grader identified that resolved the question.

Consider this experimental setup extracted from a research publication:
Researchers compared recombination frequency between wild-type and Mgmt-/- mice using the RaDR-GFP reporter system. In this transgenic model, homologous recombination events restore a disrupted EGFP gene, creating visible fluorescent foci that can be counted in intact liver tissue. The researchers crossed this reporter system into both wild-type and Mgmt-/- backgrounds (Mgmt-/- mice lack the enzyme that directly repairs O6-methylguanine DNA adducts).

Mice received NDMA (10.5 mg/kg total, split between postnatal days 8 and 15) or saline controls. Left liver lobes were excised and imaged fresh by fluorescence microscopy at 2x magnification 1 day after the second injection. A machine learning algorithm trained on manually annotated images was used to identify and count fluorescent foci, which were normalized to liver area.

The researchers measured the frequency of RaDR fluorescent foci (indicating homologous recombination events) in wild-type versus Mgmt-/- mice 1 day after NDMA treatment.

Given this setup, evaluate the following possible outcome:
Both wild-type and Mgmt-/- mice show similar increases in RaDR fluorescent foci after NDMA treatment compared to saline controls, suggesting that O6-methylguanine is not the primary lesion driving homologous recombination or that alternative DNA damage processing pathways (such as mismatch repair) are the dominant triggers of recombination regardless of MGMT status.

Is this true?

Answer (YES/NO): YES